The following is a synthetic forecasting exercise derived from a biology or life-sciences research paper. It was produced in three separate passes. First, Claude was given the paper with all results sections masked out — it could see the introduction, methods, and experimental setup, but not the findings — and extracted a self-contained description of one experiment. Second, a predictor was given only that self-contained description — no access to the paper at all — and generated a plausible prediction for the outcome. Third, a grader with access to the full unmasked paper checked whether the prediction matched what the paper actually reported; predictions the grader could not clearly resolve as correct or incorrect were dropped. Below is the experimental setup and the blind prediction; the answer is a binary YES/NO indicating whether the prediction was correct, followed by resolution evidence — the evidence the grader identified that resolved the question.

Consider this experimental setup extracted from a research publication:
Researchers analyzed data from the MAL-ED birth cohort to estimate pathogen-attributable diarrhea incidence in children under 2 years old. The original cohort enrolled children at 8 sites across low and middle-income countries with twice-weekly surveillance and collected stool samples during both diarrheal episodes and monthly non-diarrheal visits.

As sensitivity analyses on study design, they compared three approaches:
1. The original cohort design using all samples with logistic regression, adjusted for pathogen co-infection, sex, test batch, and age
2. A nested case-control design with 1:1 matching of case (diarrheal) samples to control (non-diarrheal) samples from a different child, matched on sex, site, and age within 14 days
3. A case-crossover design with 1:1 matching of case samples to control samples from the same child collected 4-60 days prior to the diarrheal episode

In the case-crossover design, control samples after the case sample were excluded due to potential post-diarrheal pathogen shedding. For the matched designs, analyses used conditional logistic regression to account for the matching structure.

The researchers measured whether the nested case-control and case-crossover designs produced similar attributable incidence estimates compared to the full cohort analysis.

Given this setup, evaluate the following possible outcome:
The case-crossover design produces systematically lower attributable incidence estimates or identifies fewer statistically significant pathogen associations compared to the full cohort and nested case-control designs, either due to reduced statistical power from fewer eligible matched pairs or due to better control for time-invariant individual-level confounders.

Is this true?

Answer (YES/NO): NO